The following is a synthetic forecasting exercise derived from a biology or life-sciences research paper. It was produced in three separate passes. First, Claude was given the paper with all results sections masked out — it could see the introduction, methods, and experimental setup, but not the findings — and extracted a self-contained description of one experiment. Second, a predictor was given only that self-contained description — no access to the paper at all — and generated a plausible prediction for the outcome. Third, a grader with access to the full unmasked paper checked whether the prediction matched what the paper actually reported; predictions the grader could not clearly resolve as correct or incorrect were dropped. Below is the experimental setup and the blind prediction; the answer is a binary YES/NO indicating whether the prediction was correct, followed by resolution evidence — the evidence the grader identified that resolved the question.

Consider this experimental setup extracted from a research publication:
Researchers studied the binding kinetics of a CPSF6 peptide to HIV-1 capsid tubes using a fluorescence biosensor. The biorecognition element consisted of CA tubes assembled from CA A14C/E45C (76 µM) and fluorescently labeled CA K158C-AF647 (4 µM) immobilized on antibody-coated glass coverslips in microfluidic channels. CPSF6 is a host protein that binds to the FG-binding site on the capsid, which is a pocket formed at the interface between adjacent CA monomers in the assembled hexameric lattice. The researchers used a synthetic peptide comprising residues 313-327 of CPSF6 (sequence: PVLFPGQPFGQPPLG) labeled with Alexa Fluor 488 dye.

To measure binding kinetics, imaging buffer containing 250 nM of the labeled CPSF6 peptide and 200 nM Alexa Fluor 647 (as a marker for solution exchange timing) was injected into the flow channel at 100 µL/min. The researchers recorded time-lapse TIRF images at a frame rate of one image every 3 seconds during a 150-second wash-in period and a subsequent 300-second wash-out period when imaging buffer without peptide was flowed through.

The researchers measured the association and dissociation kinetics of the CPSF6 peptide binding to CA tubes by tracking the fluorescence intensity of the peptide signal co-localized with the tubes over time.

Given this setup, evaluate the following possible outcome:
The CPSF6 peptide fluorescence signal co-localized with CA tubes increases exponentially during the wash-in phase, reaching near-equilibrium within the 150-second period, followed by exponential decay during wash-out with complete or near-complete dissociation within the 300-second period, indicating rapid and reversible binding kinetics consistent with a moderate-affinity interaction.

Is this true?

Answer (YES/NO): NO